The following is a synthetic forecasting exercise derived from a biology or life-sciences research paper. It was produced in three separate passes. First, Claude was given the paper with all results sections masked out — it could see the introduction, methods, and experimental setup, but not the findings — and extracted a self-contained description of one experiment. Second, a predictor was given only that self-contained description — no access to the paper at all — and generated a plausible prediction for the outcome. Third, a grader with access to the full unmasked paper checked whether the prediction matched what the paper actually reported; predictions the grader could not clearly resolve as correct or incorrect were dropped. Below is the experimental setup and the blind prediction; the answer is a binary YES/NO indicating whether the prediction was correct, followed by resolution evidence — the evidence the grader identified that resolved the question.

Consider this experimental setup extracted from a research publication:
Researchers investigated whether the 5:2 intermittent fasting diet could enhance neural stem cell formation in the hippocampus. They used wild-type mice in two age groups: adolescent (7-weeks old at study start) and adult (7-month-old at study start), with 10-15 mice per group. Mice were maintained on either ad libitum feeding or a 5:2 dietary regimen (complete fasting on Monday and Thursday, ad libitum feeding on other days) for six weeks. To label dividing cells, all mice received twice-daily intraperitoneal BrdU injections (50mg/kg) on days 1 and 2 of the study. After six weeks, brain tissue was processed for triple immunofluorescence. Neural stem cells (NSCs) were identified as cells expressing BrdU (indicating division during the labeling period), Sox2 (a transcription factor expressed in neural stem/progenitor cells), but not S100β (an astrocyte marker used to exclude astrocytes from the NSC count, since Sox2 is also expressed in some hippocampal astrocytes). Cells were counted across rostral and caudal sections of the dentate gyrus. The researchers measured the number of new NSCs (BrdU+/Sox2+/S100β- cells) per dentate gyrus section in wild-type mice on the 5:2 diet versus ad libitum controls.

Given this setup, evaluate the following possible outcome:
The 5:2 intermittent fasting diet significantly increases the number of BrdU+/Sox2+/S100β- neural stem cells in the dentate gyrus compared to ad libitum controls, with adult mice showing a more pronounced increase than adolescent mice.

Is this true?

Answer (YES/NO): NO